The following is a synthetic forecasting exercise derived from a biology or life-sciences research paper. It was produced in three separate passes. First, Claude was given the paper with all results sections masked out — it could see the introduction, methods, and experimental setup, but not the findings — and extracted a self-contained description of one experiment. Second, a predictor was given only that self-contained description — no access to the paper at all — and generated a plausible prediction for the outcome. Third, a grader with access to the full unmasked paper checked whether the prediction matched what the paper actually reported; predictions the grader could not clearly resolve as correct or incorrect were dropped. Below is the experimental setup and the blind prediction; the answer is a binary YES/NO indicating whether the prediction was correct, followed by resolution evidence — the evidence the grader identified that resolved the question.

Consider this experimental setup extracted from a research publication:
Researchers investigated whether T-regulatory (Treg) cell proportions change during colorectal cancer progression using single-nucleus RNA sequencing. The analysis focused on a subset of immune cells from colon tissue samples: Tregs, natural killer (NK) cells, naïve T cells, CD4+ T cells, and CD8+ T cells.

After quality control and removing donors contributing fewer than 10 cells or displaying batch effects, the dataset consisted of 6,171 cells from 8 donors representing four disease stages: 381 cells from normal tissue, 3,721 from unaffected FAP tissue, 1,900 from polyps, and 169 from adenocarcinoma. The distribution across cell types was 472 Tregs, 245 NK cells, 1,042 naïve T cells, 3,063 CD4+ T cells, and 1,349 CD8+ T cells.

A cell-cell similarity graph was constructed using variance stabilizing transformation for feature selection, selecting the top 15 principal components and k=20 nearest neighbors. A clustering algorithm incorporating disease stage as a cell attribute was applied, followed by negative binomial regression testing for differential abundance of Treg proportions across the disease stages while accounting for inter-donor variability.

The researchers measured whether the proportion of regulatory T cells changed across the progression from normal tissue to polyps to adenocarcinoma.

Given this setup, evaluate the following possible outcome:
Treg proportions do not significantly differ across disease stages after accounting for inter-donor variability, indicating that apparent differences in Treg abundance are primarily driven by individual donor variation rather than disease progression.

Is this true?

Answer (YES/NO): NO